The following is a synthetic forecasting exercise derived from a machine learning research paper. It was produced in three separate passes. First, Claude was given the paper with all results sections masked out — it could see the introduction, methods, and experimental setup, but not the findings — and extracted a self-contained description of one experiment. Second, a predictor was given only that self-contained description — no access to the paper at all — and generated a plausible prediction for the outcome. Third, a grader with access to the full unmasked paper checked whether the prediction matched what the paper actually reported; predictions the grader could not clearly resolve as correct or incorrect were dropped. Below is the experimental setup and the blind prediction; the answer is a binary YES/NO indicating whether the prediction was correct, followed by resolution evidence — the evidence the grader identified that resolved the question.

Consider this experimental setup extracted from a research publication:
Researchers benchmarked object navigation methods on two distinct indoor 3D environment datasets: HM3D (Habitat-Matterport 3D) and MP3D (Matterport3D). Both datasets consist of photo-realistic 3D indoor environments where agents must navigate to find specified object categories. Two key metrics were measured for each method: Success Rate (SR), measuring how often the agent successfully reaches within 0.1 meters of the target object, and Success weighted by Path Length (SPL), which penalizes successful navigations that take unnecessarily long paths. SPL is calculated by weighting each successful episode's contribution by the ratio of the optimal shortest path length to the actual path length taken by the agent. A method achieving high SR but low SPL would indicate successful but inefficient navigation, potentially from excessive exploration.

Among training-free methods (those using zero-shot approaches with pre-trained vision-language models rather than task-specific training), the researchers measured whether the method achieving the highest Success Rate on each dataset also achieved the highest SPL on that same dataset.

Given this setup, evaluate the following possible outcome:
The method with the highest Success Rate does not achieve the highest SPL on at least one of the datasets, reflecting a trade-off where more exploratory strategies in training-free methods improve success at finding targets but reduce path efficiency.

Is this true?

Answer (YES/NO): YES